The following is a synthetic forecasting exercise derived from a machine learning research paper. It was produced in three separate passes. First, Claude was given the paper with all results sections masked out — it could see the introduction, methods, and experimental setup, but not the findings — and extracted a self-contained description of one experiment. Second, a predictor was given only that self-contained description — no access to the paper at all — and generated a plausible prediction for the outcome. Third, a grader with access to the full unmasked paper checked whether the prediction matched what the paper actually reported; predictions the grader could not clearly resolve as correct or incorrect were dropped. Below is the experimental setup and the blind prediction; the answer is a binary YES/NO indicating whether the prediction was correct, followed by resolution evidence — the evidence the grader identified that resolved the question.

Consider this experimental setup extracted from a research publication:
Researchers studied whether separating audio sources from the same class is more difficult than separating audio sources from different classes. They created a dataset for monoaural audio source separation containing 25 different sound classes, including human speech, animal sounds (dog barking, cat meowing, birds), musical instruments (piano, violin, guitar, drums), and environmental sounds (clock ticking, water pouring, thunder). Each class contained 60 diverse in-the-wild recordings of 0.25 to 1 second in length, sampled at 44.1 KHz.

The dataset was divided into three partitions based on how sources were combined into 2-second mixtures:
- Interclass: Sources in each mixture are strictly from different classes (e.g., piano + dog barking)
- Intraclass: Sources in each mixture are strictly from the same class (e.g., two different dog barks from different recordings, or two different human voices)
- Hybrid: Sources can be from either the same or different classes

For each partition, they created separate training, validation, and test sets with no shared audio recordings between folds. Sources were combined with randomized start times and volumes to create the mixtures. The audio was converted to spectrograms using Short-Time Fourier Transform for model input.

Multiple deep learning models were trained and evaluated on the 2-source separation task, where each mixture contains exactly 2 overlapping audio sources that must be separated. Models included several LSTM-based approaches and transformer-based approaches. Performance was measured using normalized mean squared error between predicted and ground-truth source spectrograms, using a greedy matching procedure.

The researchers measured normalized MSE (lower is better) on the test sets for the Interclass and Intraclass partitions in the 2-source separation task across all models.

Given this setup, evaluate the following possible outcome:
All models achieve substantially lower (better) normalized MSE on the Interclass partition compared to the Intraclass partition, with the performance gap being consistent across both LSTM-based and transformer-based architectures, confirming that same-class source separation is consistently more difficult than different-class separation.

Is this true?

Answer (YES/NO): NO